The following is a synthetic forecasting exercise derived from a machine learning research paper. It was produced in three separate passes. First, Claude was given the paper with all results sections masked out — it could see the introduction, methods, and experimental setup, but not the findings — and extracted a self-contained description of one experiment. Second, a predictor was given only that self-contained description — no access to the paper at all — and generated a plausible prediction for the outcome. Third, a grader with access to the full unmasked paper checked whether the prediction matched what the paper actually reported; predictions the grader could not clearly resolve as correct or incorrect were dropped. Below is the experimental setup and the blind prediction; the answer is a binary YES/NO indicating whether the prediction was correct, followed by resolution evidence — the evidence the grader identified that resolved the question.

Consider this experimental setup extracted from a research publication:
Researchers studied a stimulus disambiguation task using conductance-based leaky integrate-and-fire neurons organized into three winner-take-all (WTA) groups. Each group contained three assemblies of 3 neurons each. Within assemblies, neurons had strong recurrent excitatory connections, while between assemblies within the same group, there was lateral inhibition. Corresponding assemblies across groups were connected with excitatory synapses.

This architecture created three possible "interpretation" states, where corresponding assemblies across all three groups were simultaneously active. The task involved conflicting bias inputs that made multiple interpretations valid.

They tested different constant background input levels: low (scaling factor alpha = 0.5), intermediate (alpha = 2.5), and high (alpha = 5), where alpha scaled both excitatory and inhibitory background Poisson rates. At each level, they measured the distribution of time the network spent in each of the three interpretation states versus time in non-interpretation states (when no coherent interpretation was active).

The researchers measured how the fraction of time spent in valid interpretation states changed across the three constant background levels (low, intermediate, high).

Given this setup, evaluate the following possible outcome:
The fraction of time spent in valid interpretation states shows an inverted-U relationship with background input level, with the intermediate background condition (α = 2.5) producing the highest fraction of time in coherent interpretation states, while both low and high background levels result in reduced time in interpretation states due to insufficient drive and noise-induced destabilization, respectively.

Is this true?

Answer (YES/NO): NO